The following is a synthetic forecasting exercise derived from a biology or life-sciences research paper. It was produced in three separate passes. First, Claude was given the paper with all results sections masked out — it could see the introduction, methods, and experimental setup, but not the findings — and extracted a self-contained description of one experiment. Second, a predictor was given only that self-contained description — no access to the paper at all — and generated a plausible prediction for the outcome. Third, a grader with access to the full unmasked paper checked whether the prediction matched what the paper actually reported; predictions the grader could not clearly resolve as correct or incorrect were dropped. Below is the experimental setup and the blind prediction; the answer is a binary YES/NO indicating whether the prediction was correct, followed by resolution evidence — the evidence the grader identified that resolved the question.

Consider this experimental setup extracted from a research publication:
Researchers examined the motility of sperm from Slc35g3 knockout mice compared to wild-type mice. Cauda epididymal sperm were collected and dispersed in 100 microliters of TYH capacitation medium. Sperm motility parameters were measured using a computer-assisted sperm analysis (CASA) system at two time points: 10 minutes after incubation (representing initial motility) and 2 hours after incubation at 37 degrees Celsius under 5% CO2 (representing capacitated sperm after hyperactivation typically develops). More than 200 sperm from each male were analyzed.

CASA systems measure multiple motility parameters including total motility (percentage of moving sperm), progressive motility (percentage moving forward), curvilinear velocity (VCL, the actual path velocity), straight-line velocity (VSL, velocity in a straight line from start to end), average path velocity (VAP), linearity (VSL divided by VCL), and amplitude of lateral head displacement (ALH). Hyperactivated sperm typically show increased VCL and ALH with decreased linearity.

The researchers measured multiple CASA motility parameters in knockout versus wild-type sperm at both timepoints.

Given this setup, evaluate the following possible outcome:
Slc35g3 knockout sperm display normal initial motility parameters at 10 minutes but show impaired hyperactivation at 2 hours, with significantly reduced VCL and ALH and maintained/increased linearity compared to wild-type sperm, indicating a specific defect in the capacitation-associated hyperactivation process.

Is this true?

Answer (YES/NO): NO